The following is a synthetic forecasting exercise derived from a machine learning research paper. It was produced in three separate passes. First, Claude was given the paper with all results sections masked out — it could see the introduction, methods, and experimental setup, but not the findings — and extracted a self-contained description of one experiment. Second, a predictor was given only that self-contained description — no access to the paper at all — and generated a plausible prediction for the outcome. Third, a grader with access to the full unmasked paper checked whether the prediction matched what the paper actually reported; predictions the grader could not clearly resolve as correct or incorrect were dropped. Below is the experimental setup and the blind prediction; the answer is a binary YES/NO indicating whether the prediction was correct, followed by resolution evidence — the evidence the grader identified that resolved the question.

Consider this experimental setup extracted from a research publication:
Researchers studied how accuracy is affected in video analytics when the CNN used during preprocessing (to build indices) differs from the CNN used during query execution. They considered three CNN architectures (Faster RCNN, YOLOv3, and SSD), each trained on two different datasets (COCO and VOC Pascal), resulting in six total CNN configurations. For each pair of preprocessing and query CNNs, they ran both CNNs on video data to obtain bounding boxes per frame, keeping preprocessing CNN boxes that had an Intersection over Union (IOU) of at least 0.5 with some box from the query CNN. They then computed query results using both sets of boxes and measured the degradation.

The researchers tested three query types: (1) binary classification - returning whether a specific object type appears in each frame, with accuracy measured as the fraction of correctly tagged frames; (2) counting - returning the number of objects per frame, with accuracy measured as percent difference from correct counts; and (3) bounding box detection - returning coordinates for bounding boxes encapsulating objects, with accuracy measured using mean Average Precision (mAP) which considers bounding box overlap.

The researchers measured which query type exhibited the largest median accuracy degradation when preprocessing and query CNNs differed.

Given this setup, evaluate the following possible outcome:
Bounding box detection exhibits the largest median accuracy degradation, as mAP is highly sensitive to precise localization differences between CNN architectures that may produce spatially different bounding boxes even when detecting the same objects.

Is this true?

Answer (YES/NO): YES